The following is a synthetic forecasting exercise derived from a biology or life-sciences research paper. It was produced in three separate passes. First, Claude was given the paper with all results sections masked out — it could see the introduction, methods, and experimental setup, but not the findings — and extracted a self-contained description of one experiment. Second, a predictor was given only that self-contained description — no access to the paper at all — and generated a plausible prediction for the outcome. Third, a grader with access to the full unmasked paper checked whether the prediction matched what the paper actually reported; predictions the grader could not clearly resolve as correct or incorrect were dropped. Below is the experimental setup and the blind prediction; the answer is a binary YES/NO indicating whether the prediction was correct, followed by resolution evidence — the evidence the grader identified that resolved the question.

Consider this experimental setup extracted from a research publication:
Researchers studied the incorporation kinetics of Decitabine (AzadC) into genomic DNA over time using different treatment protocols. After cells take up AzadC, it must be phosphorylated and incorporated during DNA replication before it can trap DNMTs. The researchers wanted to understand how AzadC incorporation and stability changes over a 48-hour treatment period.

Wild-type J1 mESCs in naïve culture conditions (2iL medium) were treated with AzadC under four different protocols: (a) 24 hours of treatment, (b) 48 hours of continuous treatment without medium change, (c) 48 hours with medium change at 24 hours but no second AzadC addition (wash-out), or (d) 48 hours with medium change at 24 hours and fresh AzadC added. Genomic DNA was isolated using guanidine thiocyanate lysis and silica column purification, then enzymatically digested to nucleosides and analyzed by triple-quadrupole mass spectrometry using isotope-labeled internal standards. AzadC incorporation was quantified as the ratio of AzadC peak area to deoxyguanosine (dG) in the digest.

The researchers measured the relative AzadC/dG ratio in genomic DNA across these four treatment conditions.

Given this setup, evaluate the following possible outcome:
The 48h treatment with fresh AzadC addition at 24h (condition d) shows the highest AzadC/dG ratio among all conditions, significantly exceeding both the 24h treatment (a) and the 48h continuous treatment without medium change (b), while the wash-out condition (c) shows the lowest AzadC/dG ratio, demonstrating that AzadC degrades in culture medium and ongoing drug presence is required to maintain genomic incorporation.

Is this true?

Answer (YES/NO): NO